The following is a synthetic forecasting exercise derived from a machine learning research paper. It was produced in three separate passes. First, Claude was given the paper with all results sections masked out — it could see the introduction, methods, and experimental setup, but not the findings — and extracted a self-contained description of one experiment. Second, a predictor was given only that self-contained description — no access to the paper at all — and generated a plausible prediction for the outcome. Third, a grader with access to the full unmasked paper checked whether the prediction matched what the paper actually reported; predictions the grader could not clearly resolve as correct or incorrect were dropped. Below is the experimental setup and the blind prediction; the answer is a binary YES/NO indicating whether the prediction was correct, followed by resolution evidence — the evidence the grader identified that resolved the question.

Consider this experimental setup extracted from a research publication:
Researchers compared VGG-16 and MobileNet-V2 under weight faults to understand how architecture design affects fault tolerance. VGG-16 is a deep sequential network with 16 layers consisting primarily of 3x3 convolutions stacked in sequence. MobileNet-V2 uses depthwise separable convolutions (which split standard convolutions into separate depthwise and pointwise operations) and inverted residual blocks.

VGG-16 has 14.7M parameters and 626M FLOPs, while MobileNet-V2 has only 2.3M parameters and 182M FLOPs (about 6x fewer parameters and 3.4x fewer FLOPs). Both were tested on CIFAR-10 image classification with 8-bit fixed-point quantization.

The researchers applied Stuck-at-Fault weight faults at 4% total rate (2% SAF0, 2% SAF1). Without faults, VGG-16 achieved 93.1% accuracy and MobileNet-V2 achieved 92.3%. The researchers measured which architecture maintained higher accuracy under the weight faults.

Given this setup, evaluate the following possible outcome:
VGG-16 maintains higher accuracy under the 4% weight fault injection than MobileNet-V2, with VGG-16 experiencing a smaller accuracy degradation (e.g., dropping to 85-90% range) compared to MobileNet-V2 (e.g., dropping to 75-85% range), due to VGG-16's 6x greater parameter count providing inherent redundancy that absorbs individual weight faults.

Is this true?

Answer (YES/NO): NO